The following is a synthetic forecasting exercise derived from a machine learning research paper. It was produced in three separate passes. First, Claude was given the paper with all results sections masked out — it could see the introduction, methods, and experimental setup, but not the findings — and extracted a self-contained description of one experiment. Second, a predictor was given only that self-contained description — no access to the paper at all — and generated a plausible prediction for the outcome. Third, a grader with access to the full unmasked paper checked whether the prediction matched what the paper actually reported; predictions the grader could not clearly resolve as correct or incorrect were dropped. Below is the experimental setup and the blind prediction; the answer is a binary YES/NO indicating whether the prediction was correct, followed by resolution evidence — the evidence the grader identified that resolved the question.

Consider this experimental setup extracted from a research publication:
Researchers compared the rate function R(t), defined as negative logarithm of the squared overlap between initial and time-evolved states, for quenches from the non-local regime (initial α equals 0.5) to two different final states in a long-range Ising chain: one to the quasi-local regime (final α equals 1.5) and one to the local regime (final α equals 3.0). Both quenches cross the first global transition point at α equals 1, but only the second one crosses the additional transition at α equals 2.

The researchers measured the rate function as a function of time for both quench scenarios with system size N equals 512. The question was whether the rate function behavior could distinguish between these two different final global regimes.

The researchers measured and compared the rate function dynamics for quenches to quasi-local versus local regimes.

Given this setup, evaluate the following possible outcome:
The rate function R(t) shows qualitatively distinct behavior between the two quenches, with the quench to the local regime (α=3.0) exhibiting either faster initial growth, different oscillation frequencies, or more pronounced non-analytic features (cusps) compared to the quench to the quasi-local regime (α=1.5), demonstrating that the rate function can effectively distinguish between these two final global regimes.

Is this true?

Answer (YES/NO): NO